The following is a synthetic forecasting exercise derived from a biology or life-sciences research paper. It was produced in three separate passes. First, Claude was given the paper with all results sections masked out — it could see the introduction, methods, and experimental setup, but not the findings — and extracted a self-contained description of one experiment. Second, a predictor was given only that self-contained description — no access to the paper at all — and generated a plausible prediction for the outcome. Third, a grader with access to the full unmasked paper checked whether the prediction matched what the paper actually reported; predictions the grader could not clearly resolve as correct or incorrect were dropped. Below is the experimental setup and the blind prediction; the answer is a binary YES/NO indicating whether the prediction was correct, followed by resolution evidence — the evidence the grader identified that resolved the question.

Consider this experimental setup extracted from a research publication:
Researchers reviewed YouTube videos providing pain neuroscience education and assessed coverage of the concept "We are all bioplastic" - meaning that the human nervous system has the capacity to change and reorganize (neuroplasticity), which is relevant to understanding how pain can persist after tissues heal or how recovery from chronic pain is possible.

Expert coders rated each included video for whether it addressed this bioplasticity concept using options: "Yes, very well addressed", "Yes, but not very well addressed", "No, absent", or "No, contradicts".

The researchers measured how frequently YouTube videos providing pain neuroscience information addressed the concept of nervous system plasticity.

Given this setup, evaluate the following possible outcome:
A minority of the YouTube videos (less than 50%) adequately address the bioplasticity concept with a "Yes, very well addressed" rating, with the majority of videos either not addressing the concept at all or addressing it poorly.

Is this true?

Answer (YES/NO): YES